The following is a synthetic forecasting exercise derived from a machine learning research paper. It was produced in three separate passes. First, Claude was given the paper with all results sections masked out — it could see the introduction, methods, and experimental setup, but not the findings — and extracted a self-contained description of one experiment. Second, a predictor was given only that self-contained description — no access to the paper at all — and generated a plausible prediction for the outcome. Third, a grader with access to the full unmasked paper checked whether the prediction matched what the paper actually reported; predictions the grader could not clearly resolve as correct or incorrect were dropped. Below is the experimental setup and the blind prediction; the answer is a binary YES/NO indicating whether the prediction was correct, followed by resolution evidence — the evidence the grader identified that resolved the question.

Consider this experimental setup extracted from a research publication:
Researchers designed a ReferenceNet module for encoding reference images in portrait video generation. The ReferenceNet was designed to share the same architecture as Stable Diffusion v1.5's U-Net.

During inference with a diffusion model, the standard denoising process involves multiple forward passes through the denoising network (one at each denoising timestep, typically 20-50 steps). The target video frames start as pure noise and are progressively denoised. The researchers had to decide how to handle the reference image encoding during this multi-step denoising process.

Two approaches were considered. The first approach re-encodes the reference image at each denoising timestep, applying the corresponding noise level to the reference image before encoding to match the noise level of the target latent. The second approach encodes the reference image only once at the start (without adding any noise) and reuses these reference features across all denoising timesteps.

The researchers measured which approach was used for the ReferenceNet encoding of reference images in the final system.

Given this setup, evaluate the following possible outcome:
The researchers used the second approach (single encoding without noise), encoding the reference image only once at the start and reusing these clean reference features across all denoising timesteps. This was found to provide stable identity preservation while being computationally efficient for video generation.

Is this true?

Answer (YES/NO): YES